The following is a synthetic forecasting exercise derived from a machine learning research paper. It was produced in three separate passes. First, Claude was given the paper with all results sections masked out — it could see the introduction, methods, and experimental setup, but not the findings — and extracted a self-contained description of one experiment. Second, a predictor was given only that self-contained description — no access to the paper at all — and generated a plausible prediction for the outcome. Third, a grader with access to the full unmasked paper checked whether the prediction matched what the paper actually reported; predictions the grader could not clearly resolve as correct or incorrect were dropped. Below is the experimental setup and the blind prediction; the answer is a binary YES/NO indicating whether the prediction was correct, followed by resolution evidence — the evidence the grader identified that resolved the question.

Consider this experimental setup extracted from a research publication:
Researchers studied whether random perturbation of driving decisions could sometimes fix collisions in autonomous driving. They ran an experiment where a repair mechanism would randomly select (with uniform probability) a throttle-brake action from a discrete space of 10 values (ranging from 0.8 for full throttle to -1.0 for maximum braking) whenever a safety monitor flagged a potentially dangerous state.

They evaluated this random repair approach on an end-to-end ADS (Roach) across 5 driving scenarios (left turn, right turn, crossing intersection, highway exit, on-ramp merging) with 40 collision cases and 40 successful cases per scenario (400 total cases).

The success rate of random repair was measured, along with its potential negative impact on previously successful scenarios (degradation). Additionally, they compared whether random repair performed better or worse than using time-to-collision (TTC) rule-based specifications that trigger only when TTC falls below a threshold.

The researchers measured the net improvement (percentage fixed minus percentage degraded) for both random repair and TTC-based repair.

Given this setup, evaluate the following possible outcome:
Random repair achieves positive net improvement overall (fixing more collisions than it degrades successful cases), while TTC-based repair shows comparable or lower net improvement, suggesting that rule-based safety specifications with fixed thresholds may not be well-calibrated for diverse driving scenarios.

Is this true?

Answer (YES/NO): NO